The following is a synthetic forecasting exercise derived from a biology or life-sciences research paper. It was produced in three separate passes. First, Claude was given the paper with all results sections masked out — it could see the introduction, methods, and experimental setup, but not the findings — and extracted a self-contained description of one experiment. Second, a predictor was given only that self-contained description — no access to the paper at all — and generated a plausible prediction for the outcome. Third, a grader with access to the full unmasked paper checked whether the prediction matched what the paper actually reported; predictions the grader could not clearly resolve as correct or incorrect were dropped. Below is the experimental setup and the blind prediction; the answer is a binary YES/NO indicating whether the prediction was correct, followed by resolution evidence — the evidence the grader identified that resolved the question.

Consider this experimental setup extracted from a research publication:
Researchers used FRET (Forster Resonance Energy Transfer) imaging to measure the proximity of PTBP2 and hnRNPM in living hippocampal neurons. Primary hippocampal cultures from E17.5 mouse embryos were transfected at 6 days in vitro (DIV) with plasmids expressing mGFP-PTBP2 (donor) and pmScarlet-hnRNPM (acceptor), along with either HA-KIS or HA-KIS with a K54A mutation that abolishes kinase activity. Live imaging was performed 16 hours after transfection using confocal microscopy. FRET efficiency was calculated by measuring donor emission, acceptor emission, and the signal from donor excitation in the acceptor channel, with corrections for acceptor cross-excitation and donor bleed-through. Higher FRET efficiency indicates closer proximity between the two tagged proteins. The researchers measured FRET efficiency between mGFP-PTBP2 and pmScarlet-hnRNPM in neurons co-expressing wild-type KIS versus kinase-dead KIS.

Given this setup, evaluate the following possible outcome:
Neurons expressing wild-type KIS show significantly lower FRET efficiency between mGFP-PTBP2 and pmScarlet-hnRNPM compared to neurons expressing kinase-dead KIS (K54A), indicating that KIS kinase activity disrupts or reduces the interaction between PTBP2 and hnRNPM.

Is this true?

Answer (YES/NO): YES